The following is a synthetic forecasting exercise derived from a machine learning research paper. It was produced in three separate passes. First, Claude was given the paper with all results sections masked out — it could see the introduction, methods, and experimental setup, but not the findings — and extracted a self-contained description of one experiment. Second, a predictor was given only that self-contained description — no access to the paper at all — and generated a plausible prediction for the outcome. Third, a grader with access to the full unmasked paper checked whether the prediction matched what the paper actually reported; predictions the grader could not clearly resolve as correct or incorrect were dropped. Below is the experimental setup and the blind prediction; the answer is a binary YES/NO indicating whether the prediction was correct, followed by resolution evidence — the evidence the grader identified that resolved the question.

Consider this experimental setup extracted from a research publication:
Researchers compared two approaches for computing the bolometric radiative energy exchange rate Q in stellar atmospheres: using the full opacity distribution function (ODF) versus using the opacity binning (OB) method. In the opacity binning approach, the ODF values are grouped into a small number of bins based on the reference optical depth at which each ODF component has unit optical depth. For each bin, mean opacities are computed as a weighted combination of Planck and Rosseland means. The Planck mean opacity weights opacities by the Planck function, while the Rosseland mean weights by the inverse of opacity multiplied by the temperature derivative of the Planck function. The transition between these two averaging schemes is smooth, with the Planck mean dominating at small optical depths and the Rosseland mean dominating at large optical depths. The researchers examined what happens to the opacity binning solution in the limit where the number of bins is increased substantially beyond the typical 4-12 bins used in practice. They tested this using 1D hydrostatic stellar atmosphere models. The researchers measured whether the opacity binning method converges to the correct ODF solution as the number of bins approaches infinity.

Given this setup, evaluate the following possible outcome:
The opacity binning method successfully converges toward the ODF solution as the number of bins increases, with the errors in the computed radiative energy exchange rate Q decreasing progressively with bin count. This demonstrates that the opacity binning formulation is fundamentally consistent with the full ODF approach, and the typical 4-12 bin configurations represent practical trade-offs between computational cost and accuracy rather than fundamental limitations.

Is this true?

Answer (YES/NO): NO